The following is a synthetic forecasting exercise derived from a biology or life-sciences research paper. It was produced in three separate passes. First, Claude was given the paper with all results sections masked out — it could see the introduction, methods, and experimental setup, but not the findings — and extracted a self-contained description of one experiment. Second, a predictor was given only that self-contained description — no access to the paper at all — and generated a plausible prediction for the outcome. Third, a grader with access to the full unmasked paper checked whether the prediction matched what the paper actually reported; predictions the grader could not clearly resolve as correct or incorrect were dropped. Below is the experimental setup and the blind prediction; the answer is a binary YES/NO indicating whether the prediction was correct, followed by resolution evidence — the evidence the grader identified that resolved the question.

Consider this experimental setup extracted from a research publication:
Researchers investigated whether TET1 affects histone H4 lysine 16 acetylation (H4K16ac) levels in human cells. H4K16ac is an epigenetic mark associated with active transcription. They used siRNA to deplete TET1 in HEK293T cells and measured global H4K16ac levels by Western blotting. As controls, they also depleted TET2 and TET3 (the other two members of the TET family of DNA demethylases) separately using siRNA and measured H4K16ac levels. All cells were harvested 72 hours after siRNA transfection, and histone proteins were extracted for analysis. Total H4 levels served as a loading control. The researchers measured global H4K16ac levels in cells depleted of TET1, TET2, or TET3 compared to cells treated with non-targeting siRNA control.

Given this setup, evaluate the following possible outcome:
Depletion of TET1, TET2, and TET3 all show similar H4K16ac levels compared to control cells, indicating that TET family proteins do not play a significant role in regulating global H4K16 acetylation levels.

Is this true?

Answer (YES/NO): NO